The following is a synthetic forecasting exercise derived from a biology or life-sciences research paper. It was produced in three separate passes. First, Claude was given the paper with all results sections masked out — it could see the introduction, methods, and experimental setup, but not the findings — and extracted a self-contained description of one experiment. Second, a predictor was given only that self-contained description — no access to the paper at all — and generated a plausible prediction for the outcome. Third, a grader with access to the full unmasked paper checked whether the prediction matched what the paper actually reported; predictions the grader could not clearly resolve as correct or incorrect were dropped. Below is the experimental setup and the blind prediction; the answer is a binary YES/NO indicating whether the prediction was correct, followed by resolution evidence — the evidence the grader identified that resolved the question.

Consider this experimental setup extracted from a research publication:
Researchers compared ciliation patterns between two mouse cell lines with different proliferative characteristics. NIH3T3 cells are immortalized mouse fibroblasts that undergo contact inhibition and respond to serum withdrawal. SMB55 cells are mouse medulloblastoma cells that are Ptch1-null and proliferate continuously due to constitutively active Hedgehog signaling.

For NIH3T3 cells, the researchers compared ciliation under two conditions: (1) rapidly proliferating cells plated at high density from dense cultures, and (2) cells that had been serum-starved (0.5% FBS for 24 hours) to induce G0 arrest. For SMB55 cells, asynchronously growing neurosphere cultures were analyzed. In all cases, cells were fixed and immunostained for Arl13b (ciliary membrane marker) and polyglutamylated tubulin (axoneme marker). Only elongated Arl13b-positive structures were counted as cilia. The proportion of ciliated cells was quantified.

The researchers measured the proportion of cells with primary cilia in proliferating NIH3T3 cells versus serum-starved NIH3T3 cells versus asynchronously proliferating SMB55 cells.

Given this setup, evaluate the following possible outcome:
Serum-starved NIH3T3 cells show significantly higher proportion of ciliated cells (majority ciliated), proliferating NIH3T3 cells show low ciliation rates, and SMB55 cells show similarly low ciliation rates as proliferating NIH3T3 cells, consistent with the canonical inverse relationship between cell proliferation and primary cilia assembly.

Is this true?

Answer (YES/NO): NO